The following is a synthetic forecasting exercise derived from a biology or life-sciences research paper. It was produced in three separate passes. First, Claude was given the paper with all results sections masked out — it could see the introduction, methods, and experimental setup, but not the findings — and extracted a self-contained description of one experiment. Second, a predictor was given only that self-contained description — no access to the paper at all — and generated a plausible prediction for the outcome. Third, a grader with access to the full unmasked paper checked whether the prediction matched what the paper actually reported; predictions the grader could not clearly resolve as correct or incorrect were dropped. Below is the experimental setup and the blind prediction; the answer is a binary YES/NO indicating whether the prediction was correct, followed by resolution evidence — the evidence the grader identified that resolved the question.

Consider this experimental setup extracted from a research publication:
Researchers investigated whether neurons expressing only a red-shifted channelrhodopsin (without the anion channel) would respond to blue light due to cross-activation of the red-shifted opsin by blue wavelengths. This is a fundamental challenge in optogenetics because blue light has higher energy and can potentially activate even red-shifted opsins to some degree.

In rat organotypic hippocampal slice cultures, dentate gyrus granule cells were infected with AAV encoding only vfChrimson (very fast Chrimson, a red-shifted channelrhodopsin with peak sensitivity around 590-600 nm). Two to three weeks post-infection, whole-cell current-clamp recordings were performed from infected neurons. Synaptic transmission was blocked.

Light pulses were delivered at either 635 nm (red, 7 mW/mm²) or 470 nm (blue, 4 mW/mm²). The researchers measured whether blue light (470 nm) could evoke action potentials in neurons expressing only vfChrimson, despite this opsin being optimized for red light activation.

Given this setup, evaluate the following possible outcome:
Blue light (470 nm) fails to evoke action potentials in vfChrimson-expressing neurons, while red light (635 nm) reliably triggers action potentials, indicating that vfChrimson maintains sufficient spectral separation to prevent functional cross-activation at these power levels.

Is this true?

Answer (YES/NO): NO